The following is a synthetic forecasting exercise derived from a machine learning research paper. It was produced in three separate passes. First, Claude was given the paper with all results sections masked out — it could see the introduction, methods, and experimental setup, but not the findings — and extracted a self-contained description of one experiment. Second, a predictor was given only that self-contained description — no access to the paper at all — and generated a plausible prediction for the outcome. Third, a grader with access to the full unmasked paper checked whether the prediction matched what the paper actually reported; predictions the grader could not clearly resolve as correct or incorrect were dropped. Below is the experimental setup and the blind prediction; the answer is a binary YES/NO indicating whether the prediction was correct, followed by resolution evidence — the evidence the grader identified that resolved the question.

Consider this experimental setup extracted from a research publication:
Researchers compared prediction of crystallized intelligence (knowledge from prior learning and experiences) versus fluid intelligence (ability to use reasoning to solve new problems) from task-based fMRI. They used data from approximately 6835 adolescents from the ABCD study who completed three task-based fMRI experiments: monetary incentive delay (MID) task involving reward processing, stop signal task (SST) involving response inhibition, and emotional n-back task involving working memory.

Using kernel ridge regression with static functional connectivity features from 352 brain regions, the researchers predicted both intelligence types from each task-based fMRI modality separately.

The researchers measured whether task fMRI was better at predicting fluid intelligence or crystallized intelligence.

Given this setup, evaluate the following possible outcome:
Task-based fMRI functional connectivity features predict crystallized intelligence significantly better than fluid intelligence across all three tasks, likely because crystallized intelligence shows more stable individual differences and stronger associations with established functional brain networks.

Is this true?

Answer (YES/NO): NO